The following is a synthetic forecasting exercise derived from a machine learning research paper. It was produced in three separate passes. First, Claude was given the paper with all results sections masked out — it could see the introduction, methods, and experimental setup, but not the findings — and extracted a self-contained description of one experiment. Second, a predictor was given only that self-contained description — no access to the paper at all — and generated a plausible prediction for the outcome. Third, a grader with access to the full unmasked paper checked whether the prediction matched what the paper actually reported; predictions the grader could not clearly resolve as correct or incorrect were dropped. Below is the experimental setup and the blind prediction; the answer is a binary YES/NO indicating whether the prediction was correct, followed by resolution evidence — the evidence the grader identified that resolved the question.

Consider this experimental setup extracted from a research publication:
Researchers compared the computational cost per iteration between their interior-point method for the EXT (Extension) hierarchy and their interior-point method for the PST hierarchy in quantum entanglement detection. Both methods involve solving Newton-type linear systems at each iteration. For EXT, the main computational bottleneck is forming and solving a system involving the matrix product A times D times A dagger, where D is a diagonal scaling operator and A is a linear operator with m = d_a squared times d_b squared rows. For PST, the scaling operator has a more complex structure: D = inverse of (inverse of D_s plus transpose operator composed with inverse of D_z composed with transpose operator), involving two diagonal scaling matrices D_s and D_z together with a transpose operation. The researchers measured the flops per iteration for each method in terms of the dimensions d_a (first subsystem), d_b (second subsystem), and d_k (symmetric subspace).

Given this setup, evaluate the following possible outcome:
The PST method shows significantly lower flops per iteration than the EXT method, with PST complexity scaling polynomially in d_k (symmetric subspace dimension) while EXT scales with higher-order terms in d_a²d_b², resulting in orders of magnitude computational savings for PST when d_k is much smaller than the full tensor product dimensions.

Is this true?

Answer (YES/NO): NO